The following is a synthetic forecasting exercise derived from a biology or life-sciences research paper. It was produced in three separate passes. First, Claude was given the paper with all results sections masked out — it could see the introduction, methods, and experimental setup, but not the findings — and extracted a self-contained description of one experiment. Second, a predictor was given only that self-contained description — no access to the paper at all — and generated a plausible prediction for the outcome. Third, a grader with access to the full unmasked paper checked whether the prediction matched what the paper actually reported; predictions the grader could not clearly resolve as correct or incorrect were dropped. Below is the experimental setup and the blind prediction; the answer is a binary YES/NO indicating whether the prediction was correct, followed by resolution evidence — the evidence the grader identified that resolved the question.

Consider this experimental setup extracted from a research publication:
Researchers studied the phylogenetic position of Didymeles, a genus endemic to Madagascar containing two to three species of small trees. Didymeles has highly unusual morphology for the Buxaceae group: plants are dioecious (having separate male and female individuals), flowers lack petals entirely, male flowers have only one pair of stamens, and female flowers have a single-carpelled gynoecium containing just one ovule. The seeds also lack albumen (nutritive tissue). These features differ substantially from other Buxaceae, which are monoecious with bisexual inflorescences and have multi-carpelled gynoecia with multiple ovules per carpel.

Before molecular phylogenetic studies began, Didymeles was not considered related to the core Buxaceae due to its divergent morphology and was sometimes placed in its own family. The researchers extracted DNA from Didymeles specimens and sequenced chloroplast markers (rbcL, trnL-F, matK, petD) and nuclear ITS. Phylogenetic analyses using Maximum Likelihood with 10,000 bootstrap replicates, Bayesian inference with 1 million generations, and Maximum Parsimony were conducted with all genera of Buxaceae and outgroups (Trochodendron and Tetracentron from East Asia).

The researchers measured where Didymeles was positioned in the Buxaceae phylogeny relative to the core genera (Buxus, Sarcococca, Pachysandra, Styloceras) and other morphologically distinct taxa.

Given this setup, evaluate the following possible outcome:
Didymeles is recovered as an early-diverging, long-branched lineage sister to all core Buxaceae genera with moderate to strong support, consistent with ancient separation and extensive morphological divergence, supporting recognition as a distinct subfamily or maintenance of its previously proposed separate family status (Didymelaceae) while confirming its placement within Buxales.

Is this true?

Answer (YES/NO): YES